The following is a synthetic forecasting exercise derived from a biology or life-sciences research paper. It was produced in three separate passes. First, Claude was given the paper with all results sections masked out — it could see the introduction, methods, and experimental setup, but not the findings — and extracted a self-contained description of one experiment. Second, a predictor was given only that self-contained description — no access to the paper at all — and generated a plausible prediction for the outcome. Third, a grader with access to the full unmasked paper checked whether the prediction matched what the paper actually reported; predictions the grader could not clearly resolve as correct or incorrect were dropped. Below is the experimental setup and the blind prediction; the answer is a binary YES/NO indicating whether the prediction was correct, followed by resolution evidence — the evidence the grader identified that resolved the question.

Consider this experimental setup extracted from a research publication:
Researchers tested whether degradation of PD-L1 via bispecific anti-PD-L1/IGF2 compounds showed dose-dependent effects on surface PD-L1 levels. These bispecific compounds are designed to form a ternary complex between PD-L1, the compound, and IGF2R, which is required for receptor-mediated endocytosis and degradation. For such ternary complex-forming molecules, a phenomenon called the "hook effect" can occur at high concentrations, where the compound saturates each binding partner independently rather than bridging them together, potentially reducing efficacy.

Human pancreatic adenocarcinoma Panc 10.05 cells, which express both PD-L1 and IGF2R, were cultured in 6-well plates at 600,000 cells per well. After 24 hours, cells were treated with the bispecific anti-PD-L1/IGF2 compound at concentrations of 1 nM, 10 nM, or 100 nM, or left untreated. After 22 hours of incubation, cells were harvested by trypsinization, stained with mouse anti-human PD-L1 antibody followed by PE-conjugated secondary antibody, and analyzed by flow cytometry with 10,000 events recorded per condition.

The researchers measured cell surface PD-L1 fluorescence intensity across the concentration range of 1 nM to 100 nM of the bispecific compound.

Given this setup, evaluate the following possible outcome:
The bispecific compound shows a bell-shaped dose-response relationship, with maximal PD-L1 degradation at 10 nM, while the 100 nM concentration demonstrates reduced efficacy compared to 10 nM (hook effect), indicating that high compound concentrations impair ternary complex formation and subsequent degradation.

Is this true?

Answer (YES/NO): NO